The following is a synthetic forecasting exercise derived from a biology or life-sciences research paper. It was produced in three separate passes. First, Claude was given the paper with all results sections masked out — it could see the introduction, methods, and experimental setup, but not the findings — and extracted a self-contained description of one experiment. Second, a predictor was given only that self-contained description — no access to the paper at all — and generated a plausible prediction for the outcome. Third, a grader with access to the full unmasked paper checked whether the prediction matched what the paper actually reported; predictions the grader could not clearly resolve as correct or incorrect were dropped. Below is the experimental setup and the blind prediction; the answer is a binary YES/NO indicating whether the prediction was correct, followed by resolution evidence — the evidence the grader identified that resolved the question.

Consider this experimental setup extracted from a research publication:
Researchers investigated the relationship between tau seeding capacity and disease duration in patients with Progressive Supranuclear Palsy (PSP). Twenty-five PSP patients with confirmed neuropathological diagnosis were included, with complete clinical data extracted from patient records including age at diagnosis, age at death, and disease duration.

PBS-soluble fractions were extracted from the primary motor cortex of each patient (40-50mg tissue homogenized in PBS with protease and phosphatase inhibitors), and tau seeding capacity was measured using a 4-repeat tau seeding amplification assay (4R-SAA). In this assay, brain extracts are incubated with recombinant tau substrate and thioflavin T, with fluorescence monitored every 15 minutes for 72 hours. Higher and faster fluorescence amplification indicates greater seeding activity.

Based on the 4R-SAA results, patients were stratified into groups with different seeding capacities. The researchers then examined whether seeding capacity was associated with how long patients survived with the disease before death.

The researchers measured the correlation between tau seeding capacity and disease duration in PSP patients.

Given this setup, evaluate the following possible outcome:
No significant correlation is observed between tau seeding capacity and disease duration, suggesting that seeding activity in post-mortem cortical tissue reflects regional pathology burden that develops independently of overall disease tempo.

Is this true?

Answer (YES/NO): NO